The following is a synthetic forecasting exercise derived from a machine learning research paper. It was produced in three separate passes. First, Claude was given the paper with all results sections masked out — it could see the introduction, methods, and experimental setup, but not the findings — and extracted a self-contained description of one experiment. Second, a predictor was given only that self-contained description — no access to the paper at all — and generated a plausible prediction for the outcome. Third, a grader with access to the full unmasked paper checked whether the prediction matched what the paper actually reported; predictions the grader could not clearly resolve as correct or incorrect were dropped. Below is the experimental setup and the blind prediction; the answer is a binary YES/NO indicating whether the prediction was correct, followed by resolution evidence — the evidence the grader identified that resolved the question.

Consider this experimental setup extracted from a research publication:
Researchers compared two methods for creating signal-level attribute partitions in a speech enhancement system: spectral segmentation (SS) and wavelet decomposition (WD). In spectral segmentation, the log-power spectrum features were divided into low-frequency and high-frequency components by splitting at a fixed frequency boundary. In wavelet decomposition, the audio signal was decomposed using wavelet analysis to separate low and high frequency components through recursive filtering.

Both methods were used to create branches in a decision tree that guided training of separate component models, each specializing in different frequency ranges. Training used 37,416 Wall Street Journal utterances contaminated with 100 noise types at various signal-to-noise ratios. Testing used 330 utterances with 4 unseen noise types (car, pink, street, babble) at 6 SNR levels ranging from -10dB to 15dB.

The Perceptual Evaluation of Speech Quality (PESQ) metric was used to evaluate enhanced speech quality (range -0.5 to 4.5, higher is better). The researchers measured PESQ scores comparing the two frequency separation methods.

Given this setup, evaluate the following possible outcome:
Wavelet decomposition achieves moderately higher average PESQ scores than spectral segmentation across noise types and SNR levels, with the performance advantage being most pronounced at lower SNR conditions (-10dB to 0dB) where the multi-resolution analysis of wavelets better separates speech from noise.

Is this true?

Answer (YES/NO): NO